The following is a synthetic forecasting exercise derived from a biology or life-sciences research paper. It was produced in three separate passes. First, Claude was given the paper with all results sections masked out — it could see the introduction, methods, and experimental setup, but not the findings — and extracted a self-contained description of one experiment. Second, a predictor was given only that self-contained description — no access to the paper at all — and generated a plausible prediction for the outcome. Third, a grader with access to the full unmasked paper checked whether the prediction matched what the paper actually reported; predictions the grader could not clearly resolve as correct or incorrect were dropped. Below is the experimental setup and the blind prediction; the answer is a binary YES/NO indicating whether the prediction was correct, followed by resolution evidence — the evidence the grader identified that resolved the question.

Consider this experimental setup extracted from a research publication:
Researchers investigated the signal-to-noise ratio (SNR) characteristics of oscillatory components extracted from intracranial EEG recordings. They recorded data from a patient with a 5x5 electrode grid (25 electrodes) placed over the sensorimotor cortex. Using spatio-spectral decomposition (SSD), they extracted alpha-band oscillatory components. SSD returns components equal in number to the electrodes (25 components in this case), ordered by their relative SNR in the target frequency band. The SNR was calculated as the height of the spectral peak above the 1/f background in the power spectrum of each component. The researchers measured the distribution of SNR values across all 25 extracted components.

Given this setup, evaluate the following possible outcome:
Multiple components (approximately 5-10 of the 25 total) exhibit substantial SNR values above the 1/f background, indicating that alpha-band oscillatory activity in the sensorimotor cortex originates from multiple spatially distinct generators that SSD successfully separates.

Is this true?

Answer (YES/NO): NO